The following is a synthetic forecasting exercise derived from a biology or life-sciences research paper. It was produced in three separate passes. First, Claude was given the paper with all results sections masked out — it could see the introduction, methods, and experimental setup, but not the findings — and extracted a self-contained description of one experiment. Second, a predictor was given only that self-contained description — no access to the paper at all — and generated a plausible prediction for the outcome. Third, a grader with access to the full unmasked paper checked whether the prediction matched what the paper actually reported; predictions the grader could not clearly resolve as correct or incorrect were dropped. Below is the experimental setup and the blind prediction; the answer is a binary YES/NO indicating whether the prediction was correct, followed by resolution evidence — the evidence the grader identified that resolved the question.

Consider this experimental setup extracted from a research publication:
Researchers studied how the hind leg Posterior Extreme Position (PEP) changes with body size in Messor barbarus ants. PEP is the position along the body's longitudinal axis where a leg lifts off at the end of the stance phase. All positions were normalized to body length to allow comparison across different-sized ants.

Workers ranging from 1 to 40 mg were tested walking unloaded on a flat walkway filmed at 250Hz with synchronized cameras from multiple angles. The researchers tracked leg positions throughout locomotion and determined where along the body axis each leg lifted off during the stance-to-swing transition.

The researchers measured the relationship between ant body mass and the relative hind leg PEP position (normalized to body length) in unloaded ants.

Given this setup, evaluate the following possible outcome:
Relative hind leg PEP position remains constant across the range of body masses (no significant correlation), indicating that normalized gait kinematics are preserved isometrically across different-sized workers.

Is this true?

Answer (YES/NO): NO